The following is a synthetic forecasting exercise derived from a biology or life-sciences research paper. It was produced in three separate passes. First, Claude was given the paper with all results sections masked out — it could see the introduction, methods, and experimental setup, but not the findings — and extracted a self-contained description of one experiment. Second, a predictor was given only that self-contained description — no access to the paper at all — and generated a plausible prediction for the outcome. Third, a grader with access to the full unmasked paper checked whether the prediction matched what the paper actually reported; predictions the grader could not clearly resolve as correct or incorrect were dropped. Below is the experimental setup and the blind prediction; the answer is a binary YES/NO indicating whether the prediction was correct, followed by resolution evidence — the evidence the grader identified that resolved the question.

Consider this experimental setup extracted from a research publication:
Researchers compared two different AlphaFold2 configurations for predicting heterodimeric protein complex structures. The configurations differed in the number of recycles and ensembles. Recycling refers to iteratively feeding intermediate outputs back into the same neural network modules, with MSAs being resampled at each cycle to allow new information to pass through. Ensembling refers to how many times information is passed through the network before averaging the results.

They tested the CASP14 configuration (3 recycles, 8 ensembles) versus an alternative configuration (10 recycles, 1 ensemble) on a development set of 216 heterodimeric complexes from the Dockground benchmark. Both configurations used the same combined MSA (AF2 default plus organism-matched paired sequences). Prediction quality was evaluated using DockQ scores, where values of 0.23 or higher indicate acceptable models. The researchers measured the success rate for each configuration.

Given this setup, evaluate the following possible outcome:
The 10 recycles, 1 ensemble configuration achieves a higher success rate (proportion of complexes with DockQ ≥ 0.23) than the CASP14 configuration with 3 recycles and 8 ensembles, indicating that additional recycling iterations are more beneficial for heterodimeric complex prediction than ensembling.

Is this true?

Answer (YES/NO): NO